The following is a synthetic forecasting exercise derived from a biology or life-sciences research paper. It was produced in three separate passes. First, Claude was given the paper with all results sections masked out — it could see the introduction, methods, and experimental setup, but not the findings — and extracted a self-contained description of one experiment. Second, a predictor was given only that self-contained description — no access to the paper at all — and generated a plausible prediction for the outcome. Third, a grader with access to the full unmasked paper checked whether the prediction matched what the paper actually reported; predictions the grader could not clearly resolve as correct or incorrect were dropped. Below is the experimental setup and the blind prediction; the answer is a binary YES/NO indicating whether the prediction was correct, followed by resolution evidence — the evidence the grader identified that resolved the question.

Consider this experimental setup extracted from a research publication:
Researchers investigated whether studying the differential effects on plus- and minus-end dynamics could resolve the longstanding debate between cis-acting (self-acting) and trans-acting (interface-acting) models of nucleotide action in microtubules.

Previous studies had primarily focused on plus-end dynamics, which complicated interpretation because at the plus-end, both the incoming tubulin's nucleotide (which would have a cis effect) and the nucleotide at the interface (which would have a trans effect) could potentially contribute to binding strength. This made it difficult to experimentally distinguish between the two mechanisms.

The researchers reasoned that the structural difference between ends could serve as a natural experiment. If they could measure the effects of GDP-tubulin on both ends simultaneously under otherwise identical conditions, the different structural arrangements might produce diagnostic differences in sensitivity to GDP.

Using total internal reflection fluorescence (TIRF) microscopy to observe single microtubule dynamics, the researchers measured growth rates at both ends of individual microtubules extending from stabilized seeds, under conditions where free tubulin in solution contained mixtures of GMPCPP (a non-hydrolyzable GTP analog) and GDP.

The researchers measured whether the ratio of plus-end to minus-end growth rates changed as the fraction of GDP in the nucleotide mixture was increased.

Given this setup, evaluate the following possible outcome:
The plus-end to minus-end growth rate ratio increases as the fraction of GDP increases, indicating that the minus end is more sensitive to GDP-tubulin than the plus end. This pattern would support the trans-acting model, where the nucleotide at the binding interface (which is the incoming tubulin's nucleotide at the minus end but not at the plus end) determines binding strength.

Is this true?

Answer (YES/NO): NO